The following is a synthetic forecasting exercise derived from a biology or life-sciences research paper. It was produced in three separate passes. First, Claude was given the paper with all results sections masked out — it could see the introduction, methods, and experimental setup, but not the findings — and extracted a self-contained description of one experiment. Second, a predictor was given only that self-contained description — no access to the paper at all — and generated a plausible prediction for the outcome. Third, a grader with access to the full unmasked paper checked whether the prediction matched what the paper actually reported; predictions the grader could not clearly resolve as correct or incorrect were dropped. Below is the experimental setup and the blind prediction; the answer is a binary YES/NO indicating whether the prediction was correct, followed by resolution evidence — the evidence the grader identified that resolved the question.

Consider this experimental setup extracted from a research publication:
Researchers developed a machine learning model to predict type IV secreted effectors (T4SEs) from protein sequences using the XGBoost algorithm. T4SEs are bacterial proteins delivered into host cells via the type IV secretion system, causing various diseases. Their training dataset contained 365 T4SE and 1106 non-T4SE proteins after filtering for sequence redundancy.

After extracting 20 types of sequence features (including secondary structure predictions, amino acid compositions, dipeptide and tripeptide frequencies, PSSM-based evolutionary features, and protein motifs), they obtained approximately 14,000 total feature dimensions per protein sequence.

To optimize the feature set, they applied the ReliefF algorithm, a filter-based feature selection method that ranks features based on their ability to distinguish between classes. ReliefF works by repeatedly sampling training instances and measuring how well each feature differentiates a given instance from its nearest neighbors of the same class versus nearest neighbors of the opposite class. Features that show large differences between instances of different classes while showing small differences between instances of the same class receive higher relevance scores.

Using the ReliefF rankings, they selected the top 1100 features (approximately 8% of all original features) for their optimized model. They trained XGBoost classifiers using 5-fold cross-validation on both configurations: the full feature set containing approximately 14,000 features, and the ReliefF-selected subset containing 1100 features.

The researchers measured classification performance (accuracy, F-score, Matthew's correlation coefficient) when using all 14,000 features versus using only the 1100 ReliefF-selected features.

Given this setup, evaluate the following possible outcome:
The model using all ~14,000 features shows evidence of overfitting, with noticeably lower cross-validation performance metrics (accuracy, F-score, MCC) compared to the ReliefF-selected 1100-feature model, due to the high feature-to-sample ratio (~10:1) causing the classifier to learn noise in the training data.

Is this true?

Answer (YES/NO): NO